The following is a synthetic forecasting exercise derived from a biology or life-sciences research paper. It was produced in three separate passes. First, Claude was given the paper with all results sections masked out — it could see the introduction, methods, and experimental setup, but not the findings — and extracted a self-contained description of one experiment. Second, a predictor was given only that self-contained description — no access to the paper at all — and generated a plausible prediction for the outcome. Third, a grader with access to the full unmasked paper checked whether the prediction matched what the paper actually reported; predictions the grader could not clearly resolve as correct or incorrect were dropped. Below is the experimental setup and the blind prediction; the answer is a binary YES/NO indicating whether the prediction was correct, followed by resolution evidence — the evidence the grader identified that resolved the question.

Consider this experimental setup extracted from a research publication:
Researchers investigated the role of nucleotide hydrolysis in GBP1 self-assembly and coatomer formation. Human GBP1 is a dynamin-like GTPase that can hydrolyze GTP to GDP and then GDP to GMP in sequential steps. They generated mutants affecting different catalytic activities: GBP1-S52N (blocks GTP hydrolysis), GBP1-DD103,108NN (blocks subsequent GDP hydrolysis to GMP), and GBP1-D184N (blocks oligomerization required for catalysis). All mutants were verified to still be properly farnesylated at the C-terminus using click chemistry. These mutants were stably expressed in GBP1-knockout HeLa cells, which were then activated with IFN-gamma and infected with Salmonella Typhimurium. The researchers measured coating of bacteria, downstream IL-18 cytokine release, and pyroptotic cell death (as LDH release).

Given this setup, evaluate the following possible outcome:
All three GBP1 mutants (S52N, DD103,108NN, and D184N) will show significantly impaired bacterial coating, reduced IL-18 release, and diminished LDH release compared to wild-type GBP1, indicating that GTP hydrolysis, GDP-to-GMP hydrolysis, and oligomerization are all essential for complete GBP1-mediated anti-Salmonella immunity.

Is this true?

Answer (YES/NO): YES